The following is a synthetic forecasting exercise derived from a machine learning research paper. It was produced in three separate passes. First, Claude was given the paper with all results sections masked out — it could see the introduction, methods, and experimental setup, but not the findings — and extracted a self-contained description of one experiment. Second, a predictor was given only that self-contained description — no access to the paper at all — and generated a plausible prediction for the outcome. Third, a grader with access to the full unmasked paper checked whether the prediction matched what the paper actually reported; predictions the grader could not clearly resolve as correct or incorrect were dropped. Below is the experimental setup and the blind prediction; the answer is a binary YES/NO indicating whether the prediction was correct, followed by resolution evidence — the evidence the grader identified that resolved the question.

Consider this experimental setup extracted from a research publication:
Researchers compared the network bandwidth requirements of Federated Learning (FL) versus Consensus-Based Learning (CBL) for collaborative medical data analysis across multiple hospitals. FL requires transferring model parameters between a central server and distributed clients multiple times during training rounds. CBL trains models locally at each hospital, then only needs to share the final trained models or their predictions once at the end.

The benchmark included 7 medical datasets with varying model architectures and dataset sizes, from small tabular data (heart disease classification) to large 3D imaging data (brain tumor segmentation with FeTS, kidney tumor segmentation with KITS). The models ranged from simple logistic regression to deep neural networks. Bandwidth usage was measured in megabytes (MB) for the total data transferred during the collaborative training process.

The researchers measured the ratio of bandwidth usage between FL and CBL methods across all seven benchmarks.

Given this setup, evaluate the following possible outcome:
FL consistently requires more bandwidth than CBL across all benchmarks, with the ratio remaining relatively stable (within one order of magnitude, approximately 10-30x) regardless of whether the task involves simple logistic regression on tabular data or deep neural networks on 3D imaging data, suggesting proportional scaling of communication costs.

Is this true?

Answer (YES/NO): NO